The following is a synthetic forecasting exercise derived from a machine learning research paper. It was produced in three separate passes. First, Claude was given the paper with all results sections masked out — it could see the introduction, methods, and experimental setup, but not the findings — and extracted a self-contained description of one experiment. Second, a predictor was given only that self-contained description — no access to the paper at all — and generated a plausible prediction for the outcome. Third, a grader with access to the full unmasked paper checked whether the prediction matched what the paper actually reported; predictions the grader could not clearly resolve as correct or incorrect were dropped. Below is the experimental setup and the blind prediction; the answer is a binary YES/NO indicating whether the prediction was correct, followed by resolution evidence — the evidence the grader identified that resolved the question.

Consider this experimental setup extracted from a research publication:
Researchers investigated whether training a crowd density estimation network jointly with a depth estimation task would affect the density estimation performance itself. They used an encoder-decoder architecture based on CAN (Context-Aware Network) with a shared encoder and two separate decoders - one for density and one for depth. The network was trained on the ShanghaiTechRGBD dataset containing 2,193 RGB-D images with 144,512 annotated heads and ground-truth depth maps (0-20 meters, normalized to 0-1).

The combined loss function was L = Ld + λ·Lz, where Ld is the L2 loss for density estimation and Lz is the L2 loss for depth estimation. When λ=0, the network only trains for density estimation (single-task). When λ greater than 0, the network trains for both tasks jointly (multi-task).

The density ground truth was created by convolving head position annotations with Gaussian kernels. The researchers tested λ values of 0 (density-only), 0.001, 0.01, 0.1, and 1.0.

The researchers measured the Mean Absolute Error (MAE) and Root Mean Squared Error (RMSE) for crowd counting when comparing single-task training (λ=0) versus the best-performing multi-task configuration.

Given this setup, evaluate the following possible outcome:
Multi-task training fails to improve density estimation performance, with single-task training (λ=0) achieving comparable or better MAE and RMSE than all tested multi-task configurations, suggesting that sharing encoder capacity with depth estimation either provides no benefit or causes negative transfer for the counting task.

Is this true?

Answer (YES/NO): NO